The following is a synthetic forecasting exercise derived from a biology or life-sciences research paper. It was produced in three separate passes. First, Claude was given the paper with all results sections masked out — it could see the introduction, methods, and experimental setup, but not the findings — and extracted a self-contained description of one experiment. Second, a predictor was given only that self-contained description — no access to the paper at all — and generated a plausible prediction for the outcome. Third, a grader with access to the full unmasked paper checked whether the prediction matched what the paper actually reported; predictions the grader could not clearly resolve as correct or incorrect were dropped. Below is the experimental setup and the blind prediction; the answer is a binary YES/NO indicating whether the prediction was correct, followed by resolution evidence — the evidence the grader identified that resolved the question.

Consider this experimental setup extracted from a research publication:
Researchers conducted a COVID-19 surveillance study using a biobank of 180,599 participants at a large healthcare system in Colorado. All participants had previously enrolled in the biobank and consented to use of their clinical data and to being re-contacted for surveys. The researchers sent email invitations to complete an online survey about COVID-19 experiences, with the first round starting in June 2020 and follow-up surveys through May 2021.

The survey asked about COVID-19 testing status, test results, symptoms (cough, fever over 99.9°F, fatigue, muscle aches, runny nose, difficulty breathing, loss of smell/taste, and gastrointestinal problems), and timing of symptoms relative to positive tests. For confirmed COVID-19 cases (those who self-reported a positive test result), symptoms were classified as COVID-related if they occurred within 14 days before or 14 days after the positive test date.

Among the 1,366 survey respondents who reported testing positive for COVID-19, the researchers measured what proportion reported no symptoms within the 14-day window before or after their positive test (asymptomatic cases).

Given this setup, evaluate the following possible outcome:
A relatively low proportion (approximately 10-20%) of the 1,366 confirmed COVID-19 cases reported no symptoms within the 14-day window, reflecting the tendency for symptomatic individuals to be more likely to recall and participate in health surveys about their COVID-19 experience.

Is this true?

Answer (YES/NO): NO